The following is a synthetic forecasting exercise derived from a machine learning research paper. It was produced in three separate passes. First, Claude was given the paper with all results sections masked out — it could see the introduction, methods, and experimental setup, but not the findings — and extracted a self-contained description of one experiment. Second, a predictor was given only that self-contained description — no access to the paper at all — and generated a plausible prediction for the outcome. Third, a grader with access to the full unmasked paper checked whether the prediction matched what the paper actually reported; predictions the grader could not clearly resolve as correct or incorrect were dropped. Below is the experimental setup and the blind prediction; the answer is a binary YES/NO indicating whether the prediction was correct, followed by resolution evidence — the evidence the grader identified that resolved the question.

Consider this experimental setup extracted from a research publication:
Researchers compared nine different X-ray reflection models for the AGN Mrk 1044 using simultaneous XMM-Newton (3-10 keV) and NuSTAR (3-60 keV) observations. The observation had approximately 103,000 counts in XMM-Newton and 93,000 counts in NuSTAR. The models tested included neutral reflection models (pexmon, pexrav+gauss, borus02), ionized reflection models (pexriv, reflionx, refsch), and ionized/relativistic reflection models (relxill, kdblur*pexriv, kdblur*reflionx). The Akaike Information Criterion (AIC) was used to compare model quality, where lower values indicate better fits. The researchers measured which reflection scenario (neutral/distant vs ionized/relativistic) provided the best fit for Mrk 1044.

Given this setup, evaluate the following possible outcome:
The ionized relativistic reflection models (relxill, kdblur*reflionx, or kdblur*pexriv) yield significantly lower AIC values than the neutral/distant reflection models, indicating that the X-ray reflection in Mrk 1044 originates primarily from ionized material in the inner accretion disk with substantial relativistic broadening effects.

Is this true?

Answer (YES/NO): YES